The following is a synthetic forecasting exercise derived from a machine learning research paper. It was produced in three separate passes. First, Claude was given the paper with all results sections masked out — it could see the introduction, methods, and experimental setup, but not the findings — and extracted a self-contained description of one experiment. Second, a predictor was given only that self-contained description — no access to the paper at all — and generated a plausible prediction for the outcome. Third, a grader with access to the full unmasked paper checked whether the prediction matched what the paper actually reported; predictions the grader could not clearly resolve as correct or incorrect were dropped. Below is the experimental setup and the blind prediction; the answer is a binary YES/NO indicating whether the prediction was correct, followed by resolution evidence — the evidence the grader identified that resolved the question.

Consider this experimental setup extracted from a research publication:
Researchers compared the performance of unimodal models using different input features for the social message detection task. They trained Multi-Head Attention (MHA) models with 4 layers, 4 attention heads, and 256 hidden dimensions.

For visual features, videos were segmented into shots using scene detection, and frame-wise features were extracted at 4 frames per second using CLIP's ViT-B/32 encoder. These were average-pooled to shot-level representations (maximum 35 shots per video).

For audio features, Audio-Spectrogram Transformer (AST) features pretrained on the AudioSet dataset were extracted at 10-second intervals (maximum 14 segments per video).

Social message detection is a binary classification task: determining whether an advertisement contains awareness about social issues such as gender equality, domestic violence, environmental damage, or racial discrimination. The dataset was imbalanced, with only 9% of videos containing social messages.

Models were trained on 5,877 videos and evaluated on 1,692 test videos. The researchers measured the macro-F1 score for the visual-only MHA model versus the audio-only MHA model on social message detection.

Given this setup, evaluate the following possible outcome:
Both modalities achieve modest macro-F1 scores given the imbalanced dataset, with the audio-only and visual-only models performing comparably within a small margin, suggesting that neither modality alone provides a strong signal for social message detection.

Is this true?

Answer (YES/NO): NO